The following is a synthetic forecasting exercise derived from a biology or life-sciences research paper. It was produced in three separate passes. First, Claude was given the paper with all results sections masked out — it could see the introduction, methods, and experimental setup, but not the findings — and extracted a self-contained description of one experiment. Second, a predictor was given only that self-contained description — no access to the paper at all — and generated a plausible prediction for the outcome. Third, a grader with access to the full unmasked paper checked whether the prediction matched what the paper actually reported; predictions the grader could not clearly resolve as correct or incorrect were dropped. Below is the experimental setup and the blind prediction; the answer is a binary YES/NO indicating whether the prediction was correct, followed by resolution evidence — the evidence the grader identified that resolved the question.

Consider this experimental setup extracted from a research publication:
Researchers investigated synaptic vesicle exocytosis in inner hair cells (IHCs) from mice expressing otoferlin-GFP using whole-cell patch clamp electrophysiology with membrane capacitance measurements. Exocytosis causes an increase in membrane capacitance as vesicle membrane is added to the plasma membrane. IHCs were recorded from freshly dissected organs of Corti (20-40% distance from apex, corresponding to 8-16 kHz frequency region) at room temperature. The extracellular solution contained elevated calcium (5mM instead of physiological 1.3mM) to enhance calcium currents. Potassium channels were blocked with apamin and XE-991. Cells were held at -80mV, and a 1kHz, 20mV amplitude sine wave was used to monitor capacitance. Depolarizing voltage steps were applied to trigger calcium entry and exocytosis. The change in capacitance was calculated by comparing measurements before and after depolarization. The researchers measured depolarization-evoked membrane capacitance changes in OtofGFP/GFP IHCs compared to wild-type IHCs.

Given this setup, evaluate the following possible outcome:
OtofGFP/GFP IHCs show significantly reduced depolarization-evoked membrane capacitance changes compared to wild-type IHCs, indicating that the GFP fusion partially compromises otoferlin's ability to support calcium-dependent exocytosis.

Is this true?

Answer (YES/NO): NO